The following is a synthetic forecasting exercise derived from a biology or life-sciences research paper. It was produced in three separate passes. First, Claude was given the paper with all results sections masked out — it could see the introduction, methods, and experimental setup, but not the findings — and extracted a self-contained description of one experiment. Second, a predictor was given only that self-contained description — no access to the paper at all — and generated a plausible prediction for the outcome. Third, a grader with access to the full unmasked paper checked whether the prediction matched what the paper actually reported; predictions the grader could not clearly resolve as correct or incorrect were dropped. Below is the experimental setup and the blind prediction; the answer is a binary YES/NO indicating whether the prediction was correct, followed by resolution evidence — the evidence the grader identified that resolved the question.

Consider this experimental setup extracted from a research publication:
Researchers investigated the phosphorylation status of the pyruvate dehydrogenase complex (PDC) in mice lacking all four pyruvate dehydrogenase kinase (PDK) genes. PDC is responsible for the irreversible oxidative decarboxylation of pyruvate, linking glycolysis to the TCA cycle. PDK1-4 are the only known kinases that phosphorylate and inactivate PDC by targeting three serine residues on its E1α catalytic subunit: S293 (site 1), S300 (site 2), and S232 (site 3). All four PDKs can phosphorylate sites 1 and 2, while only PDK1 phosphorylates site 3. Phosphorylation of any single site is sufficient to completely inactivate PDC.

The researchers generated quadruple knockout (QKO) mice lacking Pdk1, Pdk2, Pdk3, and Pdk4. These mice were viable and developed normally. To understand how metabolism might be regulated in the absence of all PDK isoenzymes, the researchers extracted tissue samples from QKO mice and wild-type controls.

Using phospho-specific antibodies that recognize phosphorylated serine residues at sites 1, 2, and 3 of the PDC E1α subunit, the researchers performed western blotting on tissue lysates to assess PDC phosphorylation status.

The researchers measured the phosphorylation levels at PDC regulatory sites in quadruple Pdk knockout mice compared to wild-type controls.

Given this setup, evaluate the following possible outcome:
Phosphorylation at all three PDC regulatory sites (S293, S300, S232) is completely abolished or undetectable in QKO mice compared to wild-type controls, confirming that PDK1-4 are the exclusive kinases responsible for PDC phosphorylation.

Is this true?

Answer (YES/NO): NO